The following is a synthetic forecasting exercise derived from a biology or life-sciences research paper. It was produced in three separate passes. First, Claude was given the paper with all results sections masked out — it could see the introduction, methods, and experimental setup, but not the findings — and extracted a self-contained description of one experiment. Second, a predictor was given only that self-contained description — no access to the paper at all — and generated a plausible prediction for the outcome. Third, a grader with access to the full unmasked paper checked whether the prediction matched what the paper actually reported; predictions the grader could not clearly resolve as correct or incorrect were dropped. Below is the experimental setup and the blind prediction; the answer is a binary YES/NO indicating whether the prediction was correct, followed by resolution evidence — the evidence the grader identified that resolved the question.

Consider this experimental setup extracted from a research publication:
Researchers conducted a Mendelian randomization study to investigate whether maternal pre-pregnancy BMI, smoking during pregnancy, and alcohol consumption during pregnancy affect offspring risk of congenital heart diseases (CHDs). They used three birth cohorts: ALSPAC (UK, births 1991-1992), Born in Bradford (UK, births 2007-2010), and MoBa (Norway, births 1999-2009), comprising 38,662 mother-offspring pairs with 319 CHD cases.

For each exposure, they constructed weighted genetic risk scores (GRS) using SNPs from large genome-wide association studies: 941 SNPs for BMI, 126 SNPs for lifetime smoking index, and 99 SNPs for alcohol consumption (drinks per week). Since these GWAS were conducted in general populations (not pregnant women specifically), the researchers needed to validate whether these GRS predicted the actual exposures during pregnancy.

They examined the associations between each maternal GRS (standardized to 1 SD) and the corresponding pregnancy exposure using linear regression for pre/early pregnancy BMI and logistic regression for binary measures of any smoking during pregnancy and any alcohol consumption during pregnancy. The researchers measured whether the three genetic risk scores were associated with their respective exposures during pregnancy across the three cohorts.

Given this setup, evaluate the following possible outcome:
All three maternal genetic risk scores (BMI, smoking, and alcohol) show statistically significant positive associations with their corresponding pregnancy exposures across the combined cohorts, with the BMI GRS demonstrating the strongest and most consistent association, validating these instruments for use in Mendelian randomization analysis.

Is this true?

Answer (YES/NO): NO